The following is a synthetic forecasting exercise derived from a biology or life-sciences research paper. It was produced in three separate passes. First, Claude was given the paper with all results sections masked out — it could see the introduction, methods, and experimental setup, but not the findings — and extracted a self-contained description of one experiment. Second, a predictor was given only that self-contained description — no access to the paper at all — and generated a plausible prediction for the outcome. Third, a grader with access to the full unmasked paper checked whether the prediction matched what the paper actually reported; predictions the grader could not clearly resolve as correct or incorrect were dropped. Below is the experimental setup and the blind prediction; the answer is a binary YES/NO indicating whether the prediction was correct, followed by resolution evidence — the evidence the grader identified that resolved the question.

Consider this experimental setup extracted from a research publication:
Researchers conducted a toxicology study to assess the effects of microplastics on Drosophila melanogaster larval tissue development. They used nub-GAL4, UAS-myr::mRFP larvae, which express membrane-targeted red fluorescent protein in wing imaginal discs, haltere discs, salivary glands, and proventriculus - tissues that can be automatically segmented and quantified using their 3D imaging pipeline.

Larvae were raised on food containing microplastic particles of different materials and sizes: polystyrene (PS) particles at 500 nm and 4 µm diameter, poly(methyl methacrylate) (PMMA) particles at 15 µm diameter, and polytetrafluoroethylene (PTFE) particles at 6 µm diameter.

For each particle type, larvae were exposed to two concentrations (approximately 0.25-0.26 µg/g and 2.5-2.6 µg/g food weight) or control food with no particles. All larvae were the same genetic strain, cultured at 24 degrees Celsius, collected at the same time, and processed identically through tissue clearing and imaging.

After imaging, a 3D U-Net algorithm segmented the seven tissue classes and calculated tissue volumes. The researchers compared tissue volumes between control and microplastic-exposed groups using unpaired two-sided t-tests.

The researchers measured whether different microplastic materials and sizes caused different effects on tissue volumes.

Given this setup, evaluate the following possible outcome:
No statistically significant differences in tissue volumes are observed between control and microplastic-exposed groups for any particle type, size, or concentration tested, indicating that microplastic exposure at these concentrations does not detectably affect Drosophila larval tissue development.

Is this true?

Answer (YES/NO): NO